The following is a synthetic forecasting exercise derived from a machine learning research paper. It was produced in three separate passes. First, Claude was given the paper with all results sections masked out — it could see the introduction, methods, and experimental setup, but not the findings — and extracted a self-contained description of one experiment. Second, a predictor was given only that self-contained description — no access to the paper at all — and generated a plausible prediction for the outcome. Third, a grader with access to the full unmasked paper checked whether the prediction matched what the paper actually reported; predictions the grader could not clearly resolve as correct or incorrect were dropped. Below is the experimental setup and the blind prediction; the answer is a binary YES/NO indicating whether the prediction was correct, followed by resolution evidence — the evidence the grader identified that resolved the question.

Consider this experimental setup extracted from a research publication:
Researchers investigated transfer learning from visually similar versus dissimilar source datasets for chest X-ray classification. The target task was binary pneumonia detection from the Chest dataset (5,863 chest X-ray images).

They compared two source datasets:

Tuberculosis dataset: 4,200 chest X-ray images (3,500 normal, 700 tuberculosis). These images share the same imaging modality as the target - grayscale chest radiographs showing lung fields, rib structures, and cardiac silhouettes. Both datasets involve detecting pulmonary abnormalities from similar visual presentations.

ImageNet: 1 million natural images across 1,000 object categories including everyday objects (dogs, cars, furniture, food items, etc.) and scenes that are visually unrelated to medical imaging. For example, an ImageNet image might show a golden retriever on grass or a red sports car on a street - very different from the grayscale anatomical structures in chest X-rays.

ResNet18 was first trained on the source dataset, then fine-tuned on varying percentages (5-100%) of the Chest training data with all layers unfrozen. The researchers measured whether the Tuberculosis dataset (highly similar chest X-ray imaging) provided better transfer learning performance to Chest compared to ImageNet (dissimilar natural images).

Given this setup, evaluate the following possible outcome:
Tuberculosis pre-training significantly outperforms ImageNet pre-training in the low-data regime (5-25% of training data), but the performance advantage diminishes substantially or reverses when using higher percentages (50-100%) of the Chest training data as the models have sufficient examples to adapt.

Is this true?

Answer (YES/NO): NO